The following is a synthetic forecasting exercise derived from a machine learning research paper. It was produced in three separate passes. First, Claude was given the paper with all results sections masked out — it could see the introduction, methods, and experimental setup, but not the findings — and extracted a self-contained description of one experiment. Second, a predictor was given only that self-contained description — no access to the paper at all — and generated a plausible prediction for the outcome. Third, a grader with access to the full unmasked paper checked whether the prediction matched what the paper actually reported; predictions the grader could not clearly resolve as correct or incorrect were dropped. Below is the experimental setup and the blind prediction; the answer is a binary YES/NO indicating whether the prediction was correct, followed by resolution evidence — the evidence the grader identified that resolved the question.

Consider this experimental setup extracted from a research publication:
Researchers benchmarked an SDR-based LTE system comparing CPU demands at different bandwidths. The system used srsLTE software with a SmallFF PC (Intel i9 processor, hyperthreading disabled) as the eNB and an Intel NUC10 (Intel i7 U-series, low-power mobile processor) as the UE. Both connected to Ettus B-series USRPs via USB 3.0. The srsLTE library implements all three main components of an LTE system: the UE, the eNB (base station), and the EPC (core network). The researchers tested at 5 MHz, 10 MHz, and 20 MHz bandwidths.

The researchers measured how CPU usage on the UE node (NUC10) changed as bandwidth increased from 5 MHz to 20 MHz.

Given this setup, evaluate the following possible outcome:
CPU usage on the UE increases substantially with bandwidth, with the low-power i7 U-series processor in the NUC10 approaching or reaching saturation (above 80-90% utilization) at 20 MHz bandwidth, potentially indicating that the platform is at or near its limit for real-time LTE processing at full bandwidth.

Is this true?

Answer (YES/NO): YES